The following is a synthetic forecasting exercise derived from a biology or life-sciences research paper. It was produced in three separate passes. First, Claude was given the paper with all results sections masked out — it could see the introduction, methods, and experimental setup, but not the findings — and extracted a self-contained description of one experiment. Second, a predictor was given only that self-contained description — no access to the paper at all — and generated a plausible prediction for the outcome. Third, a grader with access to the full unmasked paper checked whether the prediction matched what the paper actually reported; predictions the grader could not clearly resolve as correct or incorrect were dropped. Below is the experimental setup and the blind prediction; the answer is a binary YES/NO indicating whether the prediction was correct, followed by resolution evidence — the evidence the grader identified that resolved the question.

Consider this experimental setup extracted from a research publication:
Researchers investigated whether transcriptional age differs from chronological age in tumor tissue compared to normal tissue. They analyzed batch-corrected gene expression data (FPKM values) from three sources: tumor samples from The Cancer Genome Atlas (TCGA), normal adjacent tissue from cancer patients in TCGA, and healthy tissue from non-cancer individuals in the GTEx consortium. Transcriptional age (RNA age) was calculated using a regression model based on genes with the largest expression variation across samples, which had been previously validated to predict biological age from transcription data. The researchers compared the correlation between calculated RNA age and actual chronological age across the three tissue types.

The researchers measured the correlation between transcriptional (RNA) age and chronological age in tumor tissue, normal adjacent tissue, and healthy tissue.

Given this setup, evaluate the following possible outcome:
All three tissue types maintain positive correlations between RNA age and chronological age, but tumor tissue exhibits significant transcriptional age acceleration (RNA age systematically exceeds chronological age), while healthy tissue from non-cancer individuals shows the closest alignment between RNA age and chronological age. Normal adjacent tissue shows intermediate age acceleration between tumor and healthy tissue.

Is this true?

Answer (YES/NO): NO